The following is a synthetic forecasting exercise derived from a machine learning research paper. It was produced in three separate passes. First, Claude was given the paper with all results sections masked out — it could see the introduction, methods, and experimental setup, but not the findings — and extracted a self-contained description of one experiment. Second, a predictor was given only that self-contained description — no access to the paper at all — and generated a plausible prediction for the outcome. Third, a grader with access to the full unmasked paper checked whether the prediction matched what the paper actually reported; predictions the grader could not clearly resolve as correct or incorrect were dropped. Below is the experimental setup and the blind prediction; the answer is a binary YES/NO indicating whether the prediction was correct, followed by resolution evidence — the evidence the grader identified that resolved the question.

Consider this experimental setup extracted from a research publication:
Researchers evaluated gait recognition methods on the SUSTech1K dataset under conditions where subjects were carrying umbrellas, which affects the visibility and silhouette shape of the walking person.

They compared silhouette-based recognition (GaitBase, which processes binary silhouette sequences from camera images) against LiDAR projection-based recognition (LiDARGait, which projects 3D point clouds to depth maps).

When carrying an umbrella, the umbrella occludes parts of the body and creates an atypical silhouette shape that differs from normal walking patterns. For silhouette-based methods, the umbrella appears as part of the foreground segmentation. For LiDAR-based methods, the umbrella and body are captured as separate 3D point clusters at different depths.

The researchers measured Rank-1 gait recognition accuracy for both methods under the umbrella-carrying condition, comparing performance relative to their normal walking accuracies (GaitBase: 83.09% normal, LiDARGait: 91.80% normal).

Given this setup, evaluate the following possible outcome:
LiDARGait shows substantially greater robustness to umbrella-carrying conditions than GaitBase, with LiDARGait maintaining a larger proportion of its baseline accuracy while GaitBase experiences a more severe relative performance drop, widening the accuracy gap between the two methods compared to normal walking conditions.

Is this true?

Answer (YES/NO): NO